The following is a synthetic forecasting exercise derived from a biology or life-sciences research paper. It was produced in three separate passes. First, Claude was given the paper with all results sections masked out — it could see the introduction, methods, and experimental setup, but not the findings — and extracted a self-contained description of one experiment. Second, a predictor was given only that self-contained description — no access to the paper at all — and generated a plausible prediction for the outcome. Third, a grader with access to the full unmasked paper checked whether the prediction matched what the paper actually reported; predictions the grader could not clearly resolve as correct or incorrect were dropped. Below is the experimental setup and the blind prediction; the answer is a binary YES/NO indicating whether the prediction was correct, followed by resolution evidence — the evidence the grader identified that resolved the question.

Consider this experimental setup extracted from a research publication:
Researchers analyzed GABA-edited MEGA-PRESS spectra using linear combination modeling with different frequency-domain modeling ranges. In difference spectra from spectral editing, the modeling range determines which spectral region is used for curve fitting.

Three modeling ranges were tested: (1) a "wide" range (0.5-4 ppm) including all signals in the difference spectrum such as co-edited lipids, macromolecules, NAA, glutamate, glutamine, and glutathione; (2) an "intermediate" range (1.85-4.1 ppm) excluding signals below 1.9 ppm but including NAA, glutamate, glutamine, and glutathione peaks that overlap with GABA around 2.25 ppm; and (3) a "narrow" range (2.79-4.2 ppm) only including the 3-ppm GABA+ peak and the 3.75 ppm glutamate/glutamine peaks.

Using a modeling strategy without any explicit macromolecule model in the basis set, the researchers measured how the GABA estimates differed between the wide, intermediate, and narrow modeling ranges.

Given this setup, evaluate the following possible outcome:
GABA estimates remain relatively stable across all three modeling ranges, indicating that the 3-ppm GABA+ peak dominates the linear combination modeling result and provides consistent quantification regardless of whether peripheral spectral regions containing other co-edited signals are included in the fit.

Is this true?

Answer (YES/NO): YES